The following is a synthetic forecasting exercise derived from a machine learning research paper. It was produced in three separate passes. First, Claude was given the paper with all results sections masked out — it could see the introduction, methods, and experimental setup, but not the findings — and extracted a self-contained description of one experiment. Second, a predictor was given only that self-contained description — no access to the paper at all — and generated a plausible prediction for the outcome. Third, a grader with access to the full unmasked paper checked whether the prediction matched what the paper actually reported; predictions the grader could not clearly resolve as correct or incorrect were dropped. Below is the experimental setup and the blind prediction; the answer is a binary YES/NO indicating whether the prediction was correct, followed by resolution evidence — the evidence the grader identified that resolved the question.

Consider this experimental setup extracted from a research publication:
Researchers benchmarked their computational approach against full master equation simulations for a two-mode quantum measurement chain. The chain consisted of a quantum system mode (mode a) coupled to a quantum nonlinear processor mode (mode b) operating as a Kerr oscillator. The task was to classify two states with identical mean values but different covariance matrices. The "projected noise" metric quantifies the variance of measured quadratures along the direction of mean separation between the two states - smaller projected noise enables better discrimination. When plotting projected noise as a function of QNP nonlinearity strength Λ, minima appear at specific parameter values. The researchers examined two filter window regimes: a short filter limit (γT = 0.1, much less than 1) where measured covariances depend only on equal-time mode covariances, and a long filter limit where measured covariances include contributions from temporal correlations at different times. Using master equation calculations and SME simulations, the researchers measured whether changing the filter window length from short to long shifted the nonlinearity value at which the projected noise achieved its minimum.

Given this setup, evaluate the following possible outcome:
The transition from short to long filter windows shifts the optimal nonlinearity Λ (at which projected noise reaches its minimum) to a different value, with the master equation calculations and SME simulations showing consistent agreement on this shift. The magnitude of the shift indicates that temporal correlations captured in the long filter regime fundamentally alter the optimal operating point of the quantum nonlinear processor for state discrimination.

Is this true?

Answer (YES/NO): NO